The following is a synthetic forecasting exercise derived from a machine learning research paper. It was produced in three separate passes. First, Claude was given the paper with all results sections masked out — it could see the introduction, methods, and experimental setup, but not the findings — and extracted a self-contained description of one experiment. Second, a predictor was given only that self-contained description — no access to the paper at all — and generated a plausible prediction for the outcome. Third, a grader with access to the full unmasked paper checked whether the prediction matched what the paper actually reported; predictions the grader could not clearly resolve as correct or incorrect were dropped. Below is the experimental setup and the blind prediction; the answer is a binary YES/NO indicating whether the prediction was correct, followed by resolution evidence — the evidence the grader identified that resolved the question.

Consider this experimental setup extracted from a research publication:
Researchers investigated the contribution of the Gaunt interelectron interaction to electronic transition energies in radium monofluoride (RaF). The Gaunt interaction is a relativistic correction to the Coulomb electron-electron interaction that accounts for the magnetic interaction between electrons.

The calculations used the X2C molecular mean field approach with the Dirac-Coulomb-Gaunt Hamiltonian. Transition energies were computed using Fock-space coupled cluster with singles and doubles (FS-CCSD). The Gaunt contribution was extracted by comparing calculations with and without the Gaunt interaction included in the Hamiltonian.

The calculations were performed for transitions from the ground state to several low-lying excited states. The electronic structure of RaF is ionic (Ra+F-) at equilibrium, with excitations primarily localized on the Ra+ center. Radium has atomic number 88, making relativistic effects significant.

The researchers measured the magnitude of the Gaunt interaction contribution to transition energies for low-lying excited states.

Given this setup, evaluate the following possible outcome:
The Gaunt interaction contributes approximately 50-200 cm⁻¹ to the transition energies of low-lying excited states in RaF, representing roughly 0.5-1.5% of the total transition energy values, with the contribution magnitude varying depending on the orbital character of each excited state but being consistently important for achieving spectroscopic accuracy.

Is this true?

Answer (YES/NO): NO